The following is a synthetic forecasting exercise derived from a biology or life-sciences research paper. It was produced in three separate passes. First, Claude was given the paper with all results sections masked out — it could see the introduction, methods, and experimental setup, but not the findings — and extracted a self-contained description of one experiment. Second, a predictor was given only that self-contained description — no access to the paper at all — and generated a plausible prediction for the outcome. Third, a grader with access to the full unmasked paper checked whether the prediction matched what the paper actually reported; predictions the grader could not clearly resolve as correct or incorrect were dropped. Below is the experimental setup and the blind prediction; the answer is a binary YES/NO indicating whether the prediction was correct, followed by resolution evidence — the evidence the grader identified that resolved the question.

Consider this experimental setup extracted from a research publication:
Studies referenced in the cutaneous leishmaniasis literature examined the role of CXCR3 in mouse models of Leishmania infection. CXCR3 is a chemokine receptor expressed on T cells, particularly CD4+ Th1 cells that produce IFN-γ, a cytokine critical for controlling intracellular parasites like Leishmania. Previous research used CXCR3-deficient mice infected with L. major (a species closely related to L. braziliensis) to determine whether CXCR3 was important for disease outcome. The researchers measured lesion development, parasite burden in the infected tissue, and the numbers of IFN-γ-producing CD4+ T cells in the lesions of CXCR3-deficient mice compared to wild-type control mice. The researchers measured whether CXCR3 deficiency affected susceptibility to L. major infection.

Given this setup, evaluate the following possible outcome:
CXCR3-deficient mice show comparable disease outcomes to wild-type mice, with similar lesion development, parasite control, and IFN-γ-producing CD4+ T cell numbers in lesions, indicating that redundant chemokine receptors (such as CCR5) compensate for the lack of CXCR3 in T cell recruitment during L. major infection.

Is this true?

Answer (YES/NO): NO